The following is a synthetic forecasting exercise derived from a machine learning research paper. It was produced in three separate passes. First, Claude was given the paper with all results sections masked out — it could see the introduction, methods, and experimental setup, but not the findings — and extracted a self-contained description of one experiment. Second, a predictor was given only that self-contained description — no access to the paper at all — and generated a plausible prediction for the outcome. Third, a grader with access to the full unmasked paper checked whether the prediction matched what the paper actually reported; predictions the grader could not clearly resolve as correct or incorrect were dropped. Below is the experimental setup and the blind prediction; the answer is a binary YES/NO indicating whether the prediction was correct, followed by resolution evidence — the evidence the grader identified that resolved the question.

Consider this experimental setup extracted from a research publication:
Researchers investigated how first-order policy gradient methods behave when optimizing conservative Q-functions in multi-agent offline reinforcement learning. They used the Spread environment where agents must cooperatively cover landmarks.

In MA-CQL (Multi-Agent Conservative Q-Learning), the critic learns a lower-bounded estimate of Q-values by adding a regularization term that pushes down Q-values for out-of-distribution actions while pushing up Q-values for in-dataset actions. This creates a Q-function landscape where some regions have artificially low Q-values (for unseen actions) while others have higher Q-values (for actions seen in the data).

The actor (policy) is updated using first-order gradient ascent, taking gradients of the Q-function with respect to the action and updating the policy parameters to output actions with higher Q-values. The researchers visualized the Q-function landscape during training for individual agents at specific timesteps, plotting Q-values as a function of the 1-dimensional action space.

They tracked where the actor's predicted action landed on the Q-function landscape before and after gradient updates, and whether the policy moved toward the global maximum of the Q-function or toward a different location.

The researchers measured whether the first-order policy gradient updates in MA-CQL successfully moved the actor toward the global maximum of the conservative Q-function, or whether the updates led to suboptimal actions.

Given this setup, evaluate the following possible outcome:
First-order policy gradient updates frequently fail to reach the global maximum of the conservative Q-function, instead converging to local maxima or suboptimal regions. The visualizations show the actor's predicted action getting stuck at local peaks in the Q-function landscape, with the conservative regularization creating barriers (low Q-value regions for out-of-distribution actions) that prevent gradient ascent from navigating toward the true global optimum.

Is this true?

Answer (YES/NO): YES